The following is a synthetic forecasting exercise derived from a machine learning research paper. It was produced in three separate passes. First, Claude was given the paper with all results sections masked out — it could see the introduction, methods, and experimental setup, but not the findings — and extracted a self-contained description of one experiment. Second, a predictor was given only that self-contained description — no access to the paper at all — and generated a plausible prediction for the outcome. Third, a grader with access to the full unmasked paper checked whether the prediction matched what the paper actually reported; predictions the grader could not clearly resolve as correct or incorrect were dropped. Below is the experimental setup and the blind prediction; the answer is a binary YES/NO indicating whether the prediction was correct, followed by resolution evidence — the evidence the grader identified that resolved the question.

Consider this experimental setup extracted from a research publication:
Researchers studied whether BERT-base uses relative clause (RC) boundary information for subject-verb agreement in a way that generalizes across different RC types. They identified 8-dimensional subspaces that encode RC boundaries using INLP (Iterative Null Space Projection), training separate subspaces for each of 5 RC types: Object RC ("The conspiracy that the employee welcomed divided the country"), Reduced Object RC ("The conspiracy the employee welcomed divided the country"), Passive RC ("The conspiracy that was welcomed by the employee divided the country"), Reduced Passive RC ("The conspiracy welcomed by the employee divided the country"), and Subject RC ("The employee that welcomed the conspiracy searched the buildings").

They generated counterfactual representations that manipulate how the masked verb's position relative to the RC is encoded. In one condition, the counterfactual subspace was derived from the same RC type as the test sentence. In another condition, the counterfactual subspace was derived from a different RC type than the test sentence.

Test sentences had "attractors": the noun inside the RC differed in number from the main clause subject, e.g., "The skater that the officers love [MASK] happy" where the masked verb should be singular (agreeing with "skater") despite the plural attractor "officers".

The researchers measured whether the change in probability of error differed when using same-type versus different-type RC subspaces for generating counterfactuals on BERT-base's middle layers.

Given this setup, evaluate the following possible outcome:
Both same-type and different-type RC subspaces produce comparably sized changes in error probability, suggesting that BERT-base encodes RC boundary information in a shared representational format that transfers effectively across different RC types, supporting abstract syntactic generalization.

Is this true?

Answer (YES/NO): NO